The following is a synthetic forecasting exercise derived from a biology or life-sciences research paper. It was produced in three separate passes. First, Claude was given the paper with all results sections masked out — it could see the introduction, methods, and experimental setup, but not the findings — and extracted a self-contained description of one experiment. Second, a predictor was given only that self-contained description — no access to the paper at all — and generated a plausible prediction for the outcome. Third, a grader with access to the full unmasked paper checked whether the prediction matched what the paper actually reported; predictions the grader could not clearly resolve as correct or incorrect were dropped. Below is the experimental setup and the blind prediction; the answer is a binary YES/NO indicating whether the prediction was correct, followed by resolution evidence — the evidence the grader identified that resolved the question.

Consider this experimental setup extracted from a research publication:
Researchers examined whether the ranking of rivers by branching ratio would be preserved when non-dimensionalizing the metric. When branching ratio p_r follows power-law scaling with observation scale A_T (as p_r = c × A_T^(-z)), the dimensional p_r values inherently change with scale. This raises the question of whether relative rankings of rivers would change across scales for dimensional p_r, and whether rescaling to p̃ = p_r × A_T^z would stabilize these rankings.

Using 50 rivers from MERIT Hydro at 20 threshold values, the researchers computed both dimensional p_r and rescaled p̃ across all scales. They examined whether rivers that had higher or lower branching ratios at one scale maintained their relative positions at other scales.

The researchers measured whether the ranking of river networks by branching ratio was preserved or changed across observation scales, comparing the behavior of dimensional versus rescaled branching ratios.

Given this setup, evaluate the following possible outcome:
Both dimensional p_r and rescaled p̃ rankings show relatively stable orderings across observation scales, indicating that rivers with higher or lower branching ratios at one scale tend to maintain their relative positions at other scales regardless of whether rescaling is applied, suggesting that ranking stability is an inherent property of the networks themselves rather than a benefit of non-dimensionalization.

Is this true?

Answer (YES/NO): YES